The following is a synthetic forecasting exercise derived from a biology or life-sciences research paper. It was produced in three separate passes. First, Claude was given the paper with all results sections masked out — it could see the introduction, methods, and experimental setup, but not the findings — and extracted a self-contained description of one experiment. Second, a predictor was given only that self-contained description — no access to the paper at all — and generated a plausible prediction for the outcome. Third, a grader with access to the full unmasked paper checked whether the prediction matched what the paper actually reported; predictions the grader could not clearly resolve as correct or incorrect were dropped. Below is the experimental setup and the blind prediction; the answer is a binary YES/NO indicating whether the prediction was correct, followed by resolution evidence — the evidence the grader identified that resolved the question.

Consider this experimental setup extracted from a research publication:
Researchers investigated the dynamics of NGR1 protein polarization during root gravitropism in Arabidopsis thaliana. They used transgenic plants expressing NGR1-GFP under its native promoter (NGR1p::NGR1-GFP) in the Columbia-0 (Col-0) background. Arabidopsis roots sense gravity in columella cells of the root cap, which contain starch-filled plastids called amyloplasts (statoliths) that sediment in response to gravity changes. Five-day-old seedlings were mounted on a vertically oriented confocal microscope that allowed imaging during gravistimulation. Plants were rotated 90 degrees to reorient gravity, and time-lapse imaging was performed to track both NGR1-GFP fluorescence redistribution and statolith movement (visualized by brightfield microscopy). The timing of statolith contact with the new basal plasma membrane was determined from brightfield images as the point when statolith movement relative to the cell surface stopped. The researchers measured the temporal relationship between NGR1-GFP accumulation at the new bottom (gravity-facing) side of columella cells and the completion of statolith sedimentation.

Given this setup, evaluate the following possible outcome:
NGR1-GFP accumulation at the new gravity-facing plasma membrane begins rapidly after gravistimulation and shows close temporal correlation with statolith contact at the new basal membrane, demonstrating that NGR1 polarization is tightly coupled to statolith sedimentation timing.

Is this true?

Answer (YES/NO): YES